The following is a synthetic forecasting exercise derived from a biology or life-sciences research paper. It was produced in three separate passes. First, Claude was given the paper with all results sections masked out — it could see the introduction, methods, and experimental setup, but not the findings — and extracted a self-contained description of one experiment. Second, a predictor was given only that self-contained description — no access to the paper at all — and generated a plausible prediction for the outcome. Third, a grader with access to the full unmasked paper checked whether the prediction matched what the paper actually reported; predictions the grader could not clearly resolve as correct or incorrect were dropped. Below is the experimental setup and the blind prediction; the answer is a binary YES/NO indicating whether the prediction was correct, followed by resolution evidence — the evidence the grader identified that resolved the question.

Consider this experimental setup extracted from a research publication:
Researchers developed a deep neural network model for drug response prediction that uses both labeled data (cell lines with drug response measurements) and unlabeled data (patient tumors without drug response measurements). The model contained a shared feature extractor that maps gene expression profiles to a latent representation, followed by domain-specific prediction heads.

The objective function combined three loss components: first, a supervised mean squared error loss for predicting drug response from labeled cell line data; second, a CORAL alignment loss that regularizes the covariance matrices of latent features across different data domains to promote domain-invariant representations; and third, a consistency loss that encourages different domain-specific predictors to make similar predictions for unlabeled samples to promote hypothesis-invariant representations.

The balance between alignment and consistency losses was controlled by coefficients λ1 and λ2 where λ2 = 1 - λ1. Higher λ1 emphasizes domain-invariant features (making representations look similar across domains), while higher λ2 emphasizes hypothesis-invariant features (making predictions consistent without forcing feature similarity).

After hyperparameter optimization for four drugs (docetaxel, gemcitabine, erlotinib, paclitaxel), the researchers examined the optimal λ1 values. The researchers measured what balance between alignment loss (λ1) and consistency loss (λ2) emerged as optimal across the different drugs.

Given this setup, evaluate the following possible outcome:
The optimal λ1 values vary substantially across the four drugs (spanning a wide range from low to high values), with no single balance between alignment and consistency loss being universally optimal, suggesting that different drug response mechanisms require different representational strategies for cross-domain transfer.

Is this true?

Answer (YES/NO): NO